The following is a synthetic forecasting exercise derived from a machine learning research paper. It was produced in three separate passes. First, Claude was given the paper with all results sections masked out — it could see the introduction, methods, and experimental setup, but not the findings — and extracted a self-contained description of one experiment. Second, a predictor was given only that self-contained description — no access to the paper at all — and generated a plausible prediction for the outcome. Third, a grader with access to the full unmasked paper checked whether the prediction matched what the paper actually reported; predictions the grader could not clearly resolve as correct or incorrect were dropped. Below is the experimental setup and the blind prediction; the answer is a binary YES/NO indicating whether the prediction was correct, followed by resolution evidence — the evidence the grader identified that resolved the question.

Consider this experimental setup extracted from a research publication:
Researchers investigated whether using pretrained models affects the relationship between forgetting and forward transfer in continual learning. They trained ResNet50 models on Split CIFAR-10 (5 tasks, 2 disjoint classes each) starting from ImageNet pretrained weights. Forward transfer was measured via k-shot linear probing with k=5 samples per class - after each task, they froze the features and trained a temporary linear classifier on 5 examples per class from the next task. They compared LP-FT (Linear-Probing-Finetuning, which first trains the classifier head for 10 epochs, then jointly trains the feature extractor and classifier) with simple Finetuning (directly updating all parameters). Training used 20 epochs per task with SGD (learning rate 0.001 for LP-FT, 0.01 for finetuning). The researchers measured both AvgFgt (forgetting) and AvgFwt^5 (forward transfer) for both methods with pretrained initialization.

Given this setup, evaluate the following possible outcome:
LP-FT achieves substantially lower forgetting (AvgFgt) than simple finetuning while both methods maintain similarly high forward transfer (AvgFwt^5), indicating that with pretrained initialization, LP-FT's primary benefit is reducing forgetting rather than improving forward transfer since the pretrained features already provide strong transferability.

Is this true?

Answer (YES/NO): NO